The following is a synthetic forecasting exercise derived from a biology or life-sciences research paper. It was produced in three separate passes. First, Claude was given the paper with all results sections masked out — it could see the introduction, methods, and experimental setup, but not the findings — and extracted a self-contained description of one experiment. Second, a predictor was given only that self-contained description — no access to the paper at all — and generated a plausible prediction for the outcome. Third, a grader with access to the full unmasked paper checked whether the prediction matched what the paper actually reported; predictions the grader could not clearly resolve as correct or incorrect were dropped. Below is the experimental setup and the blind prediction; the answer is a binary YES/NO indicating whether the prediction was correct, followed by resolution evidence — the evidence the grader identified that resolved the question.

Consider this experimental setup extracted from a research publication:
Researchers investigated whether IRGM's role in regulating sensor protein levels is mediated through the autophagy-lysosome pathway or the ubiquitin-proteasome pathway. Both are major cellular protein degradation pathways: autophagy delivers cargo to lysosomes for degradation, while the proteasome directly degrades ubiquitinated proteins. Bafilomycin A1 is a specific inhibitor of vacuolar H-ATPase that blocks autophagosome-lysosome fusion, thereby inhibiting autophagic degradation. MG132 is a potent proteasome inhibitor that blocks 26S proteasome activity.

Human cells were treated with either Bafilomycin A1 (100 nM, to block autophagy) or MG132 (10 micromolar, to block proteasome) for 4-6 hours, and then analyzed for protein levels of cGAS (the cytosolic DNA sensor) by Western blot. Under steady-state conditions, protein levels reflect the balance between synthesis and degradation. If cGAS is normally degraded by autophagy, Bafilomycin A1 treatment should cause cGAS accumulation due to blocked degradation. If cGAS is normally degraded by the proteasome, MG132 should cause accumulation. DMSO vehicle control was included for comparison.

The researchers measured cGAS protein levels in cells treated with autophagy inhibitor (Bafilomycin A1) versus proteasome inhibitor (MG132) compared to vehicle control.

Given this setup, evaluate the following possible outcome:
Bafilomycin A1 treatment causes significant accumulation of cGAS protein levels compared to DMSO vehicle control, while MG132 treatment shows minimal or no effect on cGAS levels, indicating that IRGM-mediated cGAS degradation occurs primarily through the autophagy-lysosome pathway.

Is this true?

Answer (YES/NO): NO